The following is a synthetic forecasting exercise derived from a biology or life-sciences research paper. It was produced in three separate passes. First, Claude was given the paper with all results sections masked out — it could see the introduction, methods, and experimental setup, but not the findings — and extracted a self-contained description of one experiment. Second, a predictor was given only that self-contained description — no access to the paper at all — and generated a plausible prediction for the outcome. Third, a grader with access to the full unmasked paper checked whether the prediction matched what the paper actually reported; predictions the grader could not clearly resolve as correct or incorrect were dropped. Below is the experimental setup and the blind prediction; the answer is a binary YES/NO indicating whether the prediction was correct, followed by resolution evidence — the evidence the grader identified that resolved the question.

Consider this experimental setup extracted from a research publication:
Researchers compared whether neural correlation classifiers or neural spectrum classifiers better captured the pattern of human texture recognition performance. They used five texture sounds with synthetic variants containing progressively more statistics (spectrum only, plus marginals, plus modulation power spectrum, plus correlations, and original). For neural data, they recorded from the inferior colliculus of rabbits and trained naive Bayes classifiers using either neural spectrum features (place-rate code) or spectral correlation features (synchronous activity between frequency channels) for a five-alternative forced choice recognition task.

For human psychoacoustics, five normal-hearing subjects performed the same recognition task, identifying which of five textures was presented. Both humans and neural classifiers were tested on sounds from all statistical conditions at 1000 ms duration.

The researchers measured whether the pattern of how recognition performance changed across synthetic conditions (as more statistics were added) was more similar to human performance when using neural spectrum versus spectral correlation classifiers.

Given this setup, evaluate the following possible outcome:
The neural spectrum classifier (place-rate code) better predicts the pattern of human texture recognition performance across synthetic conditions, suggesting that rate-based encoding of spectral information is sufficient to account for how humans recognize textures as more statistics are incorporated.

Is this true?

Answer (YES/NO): NO